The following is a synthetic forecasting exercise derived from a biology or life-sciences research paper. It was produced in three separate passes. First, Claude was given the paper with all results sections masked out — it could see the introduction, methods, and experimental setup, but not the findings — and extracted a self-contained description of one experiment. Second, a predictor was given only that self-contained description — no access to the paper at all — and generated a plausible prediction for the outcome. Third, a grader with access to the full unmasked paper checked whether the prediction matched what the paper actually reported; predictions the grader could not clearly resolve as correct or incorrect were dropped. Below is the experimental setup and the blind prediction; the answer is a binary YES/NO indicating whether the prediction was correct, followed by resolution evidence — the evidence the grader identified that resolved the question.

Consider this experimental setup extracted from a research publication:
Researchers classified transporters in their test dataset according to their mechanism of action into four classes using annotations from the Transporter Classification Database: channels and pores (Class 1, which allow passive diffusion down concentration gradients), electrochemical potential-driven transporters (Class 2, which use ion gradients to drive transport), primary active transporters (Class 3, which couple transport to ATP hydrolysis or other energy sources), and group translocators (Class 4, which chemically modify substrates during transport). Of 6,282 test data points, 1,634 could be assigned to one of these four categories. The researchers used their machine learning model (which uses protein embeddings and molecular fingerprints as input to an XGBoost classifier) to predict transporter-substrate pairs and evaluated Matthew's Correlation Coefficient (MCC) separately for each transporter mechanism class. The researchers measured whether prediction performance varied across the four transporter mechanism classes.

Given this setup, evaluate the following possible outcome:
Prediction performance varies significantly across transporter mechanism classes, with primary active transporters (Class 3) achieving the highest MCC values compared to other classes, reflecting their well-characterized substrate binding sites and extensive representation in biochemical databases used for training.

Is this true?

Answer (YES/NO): NO